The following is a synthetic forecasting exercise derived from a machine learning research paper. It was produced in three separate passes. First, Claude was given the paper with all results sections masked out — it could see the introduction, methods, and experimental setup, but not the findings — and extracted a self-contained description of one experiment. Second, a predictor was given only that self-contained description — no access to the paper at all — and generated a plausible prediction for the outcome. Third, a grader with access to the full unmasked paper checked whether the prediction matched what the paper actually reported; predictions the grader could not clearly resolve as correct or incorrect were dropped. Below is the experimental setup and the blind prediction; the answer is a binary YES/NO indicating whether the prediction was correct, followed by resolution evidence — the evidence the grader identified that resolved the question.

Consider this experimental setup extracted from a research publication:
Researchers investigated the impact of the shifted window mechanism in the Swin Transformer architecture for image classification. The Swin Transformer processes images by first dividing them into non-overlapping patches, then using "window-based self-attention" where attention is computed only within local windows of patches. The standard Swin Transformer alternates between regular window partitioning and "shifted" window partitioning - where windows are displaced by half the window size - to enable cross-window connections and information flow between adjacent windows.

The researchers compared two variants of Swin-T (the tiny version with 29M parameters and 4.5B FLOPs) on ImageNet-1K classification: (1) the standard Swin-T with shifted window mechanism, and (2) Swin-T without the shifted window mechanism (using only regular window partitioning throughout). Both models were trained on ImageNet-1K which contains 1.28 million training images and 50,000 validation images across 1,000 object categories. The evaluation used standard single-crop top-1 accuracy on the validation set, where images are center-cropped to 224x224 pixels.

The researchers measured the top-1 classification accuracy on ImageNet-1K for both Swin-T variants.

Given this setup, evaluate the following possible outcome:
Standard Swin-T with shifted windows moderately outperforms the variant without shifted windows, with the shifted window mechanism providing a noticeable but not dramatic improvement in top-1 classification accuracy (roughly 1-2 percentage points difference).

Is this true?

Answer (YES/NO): YES